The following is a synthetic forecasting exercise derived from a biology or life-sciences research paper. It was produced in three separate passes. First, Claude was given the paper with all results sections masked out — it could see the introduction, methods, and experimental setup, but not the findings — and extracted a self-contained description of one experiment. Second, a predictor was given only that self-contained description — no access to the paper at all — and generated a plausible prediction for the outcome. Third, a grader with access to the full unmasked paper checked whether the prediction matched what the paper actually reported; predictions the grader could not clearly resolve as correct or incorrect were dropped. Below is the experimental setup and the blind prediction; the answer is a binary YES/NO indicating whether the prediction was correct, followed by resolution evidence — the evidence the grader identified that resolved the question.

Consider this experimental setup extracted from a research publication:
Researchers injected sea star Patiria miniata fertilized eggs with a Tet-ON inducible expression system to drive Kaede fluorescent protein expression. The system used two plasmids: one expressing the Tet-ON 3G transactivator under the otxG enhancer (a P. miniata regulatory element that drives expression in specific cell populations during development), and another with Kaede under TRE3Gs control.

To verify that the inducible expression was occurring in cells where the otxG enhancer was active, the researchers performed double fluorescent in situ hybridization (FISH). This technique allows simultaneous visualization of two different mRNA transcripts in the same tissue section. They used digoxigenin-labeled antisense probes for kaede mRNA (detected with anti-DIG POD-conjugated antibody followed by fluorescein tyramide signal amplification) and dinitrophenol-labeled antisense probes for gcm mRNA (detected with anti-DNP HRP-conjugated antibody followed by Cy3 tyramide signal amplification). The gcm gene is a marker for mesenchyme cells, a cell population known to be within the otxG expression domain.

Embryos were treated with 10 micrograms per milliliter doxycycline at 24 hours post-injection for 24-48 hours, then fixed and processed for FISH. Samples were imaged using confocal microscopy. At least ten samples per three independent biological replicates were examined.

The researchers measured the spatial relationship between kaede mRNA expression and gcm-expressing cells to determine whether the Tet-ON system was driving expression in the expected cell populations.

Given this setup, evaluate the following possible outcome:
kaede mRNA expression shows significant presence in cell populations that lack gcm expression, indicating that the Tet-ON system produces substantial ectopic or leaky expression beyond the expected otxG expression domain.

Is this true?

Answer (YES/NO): NO